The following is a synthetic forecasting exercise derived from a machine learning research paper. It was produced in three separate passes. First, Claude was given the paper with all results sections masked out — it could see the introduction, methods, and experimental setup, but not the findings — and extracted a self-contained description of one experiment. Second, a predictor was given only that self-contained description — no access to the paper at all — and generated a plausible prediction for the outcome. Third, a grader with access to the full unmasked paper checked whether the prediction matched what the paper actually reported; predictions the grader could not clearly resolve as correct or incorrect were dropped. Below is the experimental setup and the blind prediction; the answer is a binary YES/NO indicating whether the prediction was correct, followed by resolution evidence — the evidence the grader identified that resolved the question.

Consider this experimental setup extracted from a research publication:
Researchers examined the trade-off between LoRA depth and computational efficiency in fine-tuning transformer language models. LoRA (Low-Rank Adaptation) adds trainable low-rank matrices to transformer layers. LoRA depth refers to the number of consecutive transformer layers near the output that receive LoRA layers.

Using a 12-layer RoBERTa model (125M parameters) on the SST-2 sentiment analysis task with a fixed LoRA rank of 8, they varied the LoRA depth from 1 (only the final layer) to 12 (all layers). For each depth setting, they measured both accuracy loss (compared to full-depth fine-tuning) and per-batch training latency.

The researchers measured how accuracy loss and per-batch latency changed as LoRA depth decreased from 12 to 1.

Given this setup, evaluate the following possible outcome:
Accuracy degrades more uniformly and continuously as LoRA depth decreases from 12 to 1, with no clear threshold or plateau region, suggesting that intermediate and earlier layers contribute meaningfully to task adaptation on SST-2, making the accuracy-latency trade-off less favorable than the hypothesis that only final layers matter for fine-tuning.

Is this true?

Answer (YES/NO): NO